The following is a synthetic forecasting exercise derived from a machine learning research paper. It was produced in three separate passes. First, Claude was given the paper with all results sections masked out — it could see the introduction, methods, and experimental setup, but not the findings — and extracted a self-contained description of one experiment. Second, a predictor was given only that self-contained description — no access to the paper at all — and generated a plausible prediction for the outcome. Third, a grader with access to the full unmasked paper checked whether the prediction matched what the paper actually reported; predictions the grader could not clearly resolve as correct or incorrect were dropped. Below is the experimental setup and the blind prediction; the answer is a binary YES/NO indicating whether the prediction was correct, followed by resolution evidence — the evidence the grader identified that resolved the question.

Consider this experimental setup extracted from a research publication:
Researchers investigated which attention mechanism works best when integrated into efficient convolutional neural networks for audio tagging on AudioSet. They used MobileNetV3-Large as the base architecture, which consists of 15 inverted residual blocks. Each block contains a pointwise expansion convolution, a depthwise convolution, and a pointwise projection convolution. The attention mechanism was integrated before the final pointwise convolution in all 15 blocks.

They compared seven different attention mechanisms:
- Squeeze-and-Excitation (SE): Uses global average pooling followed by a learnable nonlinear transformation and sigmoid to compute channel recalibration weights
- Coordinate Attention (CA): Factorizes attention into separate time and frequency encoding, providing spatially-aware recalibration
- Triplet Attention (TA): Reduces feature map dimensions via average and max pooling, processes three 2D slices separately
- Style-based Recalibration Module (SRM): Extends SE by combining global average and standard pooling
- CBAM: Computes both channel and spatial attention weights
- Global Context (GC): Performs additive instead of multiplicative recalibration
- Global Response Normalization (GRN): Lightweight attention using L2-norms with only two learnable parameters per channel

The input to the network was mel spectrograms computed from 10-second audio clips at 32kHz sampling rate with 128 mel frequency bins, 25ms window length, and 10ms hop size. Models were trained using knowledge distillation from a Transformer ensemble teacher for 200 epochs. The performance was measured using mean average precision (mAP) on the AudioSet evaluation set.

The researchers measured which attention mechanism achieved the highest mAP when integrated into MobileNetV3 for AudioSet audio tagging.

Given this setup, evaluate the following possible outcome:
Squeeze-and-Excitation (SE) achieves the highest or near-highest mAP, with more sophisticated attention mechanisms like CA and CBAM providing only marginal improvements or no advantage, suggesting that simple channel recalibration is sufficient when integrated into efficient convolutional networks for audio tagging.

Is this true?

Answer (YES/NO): NO